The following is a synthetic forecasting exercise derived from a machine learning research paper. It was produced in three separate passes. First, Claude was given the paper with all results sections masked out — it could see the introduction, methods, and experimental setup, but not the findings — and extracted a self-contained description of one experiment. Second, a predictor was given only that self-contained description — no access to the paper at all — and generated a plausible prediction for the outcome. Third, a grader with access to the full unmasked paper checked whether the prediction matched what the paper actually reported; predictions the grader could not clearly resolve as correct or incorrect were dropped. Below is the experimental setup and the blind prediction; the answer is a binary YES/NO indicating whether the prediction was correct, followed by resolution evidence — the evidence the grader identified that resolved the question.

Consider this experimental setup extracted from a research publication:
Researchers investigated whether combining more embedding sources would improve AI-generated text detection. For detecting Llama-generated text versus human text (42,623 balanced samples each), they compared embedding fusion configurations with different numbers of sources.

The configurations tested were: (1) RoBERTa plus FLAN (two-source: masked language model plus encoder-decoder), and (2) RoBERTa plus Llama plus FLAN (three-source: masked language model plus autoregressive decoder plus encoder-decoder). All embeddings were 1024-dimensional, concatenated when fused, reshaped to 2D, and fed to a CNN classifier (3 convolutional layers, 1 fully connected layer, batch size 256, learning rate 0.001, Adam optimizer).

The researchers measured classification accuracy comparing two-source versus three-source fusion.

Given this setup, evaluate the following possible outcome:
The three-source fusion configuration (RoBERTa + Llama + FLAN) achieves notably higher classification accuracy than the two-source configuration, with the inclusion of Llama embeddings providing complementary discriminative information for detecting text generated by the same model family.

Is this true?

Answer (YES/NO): NO